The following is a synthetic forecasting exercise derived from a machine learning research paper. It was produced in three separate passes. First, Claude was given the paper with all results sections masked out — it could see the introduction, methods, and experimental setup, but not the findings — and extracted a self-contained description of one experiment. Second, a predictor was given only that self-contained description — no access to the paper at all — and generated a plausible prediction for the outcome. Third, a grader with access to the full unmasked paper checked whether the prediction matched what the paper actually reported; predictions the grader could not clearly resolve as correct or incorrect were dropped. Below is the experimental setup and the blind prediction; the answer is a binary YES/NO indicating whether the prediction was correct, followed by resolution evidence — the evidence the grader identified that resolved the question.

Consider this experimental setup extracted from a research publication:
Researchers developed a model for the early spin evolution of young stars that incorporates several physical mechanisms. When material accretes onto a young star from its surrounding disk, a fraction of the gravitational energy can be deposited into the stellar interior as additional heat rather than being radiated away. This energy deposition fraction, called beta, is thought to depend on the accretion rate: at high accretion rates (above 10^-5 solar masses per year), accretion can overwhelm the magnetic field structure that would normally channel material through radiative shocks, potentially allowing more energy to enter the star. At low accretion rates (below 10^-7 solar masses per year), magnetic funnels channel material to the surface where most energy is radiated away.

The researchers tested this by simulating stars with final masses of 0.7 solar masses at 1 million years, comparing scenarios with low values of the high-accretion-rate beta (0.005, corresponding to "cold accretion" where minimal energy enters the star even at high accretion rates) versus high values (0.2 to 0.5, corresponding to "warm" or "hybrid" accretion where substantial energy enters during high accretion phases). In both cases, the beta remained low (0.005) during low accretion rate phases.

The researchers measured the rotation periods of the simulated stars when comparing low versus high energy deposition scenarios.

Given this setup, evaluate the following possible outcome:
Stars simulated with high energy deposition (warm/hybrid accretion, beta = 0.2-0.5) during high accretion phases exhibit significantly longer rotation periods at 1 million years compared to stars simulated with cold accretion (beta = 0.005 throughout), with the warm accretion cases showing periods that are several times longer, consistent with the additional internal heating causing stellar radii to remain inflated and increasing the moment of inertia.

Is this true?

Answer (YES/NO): YES